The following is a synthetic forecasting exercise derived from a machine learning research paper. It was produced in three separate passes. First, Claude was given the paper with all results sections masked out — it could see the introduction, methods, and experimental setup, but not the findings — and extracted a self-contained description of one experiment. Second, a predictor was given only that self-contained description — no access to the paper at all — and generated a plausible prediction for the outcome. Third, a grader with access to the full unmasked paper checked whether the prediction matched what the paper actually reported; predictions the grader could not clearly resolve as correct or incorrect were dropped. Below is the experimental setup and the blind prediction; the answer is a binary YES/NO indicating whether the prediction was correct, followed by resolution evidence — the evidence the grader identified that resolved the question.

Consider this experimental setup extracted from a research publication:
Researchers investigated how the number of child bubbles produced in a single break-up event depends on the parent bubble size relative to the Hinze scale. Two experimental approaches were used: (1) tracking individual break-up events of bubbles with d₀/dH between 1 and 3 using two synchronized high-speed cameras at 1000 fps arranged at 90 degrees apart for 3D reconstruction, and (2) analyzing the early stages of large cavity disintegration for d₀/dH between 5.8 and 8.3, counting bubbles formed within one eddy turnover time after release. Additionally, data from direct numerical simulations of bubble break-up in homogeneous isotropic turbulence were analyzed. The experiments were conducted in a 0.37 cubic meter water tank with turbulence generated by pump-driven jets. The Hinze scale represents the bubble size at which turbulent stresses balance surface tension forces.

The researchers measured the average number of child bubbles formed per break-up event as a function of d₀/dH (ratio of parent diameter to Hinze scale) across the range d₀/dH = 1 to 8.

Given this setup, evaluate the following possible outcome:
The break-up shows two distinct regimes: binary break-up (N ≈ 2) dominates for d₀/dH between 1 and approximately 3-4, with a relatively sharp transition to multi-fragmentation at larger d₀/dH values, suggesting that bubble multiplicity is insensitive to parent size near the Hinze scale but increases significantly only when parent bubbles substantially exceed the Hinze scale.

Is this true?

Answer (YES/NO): NO